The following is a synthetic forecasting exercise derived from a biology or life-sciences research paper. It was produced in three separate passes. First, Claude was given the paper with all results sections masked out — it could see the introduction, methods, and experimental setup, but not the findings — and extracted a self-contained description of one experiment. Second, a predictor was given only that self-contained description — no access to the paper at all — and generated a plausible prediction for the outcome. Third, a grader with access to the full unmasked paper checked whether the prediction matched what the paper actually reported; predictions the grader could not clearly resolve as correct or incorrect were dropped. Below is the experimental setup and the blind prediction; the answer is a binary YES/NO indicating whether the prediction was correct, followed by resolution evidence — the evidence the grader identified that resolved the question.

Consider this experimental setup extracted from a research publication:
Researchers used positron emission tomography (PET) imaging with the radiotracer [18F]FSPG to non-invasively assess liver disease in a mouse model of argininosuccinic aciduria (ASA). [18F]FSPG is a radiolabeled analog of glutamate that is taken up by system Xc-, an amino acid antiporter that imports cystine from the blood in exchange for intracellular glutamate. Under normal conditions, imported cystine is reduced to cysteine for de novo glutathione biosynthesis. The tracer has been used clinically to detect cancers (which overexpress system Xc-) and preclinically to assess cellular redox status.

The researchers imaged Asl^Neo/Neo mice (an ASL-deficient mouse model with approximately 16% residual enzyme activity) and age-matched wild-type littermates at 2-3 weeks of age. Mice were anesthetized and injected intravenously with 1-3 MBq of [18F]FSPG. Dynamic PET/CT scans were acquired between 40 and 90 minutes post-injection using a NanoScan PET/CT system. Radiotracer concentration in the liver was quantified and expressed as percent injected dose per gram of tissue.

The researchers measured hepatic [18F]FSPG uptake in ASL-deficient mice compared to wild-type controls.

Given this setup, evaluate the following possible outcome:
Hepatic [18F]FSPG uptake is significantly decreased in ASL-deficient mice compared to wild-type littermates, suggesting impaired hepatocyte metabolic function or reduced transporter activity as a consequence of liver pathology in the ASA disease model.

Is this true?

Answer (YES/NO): NO